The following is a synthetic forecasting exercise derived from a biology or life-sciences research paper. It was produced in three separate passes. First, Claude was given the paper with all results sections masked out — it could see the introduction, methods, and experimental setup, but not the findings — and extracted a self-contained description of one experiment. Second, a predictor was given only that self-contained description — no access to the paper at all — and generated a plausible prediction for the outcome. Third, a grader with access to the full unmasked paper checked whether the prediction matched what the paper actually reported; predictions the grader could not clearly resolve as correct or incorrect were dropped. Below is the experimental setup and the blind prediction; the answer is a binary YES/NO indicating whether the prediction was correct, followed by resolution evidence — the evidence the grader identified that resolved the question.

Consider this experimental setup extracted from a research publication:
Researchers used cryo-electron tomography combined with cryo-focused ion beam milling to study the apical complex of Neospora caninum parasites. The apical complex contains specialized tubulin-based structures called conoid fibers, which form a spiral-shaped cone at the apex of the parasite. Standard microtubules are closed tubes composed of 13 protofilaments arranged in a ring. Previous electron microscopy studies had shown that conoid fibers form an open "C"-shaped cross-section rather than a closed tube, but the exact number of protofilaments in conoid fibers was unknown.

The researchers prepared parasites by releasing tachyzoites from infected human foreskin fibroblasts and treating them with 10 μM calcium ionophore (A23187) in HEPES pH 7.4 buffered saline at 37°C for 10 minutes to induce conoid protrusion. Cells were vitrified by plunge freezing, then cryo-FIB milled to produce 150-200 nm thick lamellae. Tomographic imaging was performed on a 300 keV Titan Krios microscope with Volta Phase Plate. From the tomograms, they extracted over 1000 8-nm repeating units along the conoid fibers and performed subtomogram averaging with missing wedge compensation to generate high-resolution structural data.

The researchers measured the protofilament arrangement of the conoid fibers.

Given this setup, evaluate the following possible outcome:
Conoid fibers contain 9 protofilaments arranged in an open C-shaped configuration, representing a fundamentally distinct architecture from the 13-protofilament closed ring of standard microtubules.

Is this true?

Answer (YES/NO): YES